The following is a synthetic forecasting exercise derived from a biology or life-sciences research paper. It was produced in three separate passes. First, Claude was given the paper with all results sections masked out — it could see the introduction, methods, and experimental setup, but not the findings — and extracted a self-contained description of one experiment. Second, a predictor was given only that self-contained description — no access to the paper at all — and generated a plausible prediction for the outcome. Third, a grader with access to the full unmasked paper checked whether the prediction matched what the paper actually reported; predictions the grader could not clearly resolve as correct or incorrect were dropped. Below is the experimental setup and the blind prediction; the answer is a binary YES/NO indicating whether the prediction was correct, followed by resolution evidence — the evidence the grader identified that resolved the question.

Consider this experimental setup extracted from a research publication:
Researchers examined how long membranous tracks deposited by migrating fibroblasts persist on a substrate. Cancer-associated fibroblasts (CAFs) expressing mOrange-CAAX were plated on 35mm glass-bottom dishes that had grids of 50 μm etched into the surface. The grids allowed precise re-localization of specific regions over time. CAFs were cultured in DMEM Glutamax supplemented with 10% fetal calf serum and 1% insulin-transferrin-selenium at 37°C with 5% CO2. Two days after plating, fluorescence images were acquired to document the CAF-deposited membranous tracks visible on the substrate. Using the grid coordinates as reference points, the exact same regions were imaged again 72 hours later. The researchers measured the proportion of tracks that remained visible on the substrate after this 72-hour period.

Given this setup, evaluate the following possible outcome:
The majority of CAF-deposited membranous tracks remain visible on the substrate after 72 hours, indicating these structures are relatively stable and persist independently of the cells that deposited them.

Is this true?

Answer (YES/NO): YES